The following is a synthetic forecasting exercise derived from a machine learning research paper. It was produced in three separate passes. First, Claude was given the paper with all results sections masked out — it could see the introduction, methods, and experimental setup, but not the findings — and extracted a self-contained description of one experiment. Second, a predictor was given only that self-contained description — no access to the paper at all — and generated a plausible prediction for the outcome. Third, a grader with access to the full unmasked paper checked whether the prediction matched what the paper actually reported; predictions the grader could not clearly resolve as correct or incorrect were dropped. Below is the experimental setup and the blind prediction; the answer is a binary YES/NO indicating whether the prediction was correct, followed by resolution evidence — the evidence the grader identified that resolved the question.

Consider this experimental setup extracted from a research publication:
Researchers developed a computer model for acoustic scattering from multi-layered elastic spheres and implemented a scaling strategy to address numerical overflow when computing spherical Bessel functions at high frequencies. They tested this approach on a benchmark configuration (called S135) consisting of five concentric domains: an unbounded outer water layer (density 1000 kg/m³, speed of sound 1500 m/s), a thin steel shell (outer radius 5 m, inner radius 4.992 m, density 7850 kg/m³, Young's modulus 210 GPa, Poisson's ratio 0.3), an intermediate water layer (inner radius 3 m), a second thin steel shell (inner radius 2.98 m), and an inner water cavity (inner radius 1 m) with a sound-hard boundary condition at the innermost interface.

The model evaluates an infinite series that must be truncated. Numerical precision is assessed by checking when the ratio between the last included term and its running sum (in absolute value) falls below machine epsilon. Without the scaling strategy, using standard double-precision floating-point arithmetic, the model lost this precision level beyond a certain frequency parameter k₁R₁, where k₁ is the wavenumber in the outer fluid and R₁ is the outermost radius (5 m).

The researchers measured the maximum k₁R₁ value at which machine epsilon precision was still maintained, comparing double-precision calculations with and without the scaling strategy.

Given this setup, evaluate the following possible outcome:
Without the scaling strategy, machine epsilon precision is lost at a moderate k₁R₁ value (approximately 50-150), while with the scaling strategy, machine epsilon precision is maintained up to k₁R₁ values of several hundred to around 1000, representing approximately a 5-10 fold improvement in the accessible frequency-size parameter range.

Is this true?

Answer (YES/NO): YES